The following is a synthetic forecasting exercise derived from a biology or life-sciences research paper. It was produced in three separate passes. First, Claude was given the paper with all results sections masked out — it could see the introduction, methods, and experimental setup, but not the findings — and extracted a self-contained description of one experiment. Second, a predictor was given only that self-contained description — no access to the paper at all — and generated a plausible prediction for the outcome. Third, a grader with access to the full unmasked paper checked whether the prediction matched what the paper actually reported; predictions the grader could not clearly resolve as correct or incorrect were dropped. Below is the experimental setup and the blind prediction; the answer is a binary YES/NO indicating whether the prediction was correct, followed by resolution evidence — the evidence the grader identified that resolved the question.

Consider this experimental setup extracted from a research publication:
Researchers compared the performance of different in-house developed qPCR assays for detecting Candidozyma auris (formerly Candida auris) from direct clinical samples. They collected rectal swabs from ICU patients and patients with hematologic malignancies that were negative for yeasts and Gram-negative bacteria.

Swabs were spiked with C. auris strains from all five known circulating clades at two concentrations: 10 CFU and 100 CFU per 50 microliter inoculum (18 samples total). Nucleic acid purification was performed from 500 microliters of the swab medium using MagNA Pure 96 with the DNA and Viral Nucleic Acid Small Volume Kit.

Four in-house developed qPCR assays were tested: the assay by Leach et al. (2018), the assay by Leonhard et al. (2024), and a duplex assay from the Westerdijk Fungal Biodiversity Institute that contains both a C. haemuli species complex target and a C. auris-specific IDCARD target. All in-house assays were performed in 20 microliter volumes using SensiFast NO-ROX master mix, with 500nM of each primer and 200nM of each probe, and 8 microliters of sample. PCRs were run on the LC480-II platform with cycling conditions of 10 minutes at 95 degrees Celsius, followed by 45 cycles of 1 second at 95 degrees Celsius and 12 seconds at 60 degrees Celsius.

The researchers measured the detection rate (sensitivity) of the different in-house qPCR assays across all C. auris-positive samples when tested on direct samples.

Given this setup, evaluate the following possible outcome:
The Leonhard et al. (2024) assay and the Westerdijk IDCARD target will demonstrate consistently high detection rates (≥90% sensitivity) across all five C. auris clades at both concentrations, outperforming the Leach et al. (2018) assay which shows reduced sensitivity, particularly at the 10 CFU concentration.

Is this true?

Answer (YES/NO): NO